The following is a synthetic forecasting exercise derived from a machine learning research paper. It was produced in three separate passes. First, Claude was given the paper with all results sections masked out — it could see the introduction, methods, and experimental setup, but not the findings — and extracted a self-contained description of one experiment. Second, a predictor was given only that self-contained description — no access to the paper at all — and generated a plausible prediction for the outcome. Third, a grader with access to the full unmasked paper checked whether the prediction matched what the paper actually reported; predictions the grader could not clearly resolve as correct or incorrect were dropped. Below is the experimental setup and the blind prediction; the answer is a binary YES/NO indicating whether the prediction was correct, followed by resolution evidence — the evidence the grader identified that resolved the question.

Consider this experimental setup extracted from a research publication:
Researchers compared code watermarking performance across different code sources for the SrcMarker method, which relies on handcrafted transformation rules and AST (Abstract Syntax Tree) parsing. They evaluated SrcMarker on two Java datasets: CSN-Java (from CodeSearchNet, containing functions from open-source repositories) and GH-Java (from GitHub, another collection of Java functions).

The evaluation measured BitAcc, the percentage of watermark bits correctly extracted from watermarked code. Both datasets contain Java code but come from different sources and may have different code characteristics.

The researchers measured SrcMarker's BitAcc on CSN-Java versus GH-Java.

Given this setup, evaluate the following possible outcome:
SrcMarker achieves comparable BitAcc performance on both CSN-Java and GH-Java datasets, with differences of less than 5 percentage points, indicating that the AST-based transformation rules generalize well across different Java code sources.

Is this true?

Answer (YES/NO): NO